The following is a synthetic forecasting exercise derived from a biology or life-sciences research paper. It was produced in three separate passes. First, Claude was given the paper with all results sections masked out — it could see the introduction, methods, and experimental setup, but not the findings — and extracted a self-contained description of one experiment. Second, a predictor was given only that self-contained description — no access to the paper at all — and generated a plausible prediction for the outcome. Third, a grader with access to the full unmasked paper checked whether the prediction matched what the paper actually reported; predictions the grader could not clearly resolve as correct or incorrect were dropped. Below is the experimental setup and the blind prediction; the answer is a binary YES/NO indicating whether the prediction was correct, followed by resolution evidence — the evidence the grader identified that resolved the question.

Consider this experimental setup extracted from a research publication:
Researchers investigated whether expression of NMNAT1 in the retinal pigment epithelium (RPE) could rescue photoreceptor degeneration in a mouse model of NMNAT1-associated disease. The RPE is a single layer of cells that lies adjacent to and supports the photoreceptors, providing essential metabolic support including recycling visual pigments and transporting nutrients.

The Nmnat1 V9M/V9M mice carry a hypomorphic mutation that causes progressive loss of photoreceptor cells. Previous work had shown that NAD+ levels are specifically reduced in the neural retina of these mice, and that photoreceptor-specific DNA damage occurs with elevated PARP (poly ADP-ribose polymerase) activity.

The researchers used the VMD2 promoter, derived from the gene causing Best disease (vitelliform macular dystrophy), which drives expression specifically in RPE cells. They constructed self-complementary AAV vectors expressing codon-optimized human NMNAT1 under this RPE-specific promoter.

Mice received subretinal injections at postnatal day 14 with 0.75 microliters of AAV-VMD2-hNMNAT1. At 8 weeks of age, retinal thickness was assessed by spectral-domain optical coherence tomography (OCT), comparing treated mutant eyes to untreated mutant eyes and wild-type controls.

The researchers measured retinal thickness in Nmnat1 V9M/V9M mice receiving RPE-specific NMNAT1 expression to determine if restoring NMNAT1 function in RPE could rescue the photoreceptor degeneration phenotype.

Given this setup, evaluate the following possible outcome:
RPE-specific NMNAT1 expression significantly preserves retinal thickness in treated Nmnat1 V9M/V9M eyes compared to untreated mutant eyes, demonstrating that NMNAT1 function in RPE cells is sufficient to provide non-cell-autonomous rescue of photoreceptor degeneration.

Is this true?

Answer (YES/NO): NO